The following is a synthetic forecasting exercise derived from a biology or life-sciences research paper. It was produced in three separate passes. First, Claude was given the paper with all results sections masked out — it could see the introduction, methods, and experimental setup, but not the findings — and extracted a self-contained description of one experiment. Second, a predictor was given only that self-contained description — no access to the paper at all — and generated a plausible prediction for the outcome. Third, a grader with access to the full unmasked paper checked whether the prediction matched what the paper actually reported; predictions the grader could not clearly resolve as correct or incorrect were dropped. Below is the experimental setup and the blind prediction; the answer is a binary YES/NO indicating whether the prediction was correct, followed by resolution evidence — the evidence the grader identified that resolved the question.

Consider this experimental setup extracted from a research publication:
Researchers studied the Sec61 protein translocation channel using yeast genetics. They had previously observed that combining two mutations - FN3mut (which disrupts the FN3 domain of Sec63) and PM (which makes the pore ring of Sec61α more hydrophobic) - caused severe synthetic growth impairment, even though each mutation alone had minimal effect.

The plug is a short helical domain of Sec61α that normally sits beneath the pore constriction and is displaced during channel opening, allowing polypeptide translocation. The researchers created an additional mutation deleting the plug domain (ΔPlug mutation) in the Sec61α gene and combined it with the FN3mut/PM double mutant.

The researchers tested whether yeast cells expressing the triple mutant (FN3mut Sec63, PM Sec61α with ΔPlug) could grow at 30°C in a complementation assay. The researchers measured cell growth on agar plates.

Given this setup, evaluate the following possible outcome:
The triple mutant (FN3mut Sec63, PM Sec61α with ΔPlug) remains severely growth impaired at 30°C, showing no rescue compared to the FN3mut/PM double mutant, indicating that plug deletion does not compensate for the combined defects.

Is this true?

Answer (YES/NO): NO